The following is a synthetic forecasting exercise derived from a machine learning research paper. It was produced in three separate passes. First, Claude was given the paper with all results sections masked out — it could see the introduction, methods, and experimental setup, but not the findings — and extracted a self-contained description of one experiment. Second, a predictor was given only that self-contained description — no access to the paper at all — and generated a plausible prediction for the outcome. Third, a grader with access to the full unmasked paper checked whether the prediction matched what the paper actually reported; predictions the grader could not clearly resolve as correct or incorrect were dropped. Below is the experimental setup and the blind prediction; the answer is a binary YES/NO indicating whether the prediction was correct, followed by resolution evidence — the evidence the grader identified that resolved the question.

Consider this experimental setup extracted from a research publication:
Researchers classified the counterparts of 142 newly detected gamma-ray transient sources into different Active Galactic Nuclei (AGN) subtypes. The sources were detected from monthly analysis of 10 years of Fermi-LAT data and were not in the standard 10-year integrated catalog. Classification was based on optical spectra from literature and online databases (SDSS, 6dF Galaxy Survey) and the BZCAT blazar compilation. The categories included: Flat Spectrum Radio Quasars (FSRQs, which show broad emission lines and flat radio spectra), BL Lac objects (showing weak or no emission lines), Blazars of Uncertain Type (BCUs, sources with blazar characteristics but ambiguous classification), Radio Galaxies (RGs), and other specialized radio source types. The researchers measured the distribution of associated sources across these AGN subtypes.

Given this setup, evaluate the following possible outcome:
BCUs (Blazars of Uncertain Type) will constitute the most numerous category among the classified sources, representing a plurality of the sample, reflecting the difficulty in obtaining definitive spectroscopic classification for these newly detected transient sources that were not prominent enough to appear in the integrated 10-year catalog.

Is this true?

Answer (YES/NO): YES